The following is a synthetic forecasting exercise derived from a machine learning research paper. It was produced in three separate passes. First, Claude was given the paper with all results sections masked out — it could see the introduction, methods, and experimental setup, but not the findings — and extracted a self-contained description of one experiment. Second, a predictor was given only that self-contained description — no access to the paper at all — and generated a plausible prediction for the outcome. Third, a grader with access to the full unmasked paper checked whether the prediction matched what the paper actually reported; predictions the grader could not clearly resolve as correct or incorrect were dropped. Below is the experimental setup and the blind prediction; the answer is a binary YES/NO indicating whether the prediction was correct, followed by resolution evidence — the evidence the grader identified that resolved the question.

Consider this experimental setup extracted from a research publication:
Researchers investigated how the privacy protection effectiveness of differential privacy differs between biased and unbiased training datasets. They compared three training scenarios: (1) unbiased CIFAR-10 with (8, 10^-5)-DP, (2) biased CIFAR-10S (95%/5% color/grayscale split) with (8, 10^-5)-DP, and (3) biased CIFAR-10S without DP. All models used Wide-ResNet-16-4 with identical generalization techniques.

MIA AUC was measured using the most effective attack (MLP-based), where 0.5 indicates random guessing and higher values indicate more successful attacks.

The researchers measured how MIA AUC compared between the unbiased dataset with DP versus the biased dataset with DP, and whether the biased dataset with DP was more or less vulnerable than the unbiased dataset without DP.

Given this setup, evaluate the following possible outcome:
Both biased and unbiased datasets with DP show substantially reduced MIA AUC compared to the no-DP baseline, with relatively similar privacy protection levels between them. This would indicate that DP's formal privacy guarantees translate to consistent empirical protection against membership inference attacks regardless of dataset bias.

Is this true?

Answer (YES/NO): NO